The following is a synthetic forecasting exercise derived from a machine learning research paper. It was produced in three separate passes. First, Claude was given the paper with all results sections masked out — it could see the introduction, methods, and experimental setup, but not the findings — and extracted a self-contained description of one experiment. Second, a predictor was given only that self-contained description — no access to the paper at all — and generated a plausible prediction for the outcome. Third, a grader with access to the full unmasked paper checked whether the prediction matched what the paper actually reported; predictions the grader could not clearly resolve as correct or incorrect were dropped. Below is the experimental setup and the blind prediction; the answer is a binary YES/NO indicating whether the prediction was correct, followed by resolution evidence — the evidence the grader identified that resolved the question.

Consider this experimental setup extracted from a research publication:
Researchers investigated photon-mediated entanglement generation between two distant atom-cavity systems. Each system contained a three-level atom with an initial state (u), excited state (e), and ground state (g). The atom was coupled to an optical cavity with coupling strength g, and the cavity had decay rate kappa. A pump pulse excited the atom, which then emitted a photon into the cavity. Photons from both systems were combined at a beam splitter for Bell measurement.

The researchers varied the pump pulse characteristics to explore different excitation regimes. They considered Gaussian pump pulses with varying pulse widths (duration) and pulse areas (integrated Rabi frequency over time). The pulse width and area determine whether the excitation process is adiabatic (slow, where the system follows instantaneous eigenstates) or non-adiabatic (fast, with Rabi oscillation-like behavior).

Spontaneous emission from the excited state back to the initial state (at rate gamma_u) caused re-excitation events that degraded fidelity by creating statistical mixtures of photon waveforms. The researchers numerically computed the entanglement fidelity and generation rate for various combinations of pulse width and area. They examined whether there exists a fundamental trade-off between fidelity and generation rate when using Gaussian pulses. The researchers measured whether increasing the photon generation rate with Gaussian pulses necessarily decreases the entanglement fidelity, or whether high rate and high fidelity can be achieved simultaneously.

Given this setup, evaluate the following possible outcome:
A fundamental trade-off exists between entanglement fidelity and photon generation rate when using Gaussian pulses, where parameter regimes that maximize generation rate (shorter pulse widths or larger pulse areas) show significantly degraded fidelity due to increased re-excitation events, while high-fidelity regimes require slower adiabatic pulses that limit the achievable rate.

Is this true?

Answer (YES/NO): NO